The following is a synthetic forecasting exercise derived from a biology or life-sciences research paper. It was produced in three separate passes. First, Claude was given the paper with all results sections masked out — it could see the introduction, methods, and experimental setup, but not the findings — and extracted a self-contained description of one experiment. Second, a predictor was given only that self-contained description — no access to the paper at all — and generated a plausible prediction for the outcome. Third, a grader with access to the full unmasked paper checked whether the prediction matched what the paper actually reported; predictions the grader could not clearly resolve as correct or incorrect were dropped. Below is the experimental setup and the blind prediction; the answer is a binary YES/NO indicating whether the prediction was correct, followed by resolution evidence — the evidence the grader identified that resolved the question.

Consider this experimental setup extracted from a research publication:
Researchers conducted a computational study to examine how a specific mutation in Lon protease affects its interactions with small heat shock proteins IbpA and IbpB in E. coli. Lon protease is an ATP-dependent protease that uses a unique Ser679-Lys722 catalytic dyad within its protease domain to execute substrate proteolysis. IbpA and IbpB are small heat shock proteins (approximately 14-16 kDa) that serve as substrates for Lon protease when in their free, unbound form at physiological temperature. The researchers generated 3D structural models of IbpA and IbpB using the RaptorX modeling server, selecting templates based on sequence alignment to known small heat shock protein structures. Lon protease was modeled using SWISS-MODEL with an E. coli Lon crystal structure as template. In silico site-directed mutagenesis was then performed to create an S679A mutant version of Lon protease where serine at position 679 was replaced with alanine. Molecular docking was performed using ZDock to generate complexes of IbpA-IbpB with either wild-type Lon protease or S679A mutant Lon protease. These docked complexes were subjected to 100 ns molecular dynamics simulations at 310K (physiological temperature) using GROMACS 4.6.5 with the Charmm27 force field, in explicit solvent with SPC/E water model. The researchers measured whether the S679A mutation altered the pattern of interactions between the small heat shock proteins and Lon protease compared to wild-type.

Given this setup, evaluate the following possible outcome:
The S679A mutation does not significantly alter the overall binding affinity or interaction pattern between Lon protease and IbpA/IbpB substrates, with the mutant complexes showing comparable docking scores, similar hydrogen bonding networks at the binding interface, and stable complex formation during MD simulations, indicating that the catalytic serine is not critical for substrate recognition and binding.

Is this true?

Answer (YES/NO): NO